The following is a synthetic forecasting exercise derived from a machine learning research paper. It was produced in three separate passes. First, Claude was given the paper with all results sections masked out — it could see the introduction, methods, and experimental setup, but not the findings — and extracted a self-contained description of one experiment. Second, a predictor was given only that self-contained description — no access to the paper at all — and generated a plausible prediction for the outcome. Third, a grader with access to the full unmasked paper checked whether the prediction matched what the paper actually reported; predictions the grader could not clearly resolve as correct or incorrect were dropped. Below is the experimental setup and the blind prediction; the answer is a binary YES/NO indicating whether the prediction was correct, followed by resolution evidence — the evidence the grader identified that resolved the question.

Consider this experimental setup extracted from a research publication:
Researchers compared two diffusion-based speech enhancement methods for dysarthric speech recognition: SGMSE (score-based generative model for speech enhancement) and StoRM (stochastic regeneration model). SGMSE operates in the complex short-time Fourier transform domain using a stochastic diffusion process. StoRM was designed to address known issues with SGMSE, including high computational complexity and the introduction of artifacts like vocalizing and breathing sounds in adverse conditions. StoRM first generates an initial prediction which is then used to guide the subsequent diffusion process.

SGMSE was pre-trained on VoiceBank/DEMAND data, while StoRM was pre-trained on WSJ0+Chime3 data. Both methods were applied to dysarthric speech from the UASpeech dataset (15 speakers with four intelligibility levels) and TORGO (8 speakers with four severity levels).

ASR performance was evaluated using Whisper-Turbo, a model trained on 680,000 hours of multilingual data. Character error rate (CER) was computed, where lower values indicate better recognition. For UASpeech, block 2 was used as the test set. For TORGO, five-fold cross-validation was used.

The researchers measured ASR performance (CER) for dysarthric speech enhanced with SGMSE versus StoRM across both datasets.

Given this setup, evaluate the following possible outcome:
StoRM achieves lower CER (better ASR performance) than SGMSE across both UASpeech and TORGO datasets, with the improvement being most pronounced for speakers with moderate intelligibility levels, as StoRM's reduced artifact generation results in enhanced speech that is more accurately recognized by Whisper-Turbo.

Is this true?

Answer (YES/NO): NO